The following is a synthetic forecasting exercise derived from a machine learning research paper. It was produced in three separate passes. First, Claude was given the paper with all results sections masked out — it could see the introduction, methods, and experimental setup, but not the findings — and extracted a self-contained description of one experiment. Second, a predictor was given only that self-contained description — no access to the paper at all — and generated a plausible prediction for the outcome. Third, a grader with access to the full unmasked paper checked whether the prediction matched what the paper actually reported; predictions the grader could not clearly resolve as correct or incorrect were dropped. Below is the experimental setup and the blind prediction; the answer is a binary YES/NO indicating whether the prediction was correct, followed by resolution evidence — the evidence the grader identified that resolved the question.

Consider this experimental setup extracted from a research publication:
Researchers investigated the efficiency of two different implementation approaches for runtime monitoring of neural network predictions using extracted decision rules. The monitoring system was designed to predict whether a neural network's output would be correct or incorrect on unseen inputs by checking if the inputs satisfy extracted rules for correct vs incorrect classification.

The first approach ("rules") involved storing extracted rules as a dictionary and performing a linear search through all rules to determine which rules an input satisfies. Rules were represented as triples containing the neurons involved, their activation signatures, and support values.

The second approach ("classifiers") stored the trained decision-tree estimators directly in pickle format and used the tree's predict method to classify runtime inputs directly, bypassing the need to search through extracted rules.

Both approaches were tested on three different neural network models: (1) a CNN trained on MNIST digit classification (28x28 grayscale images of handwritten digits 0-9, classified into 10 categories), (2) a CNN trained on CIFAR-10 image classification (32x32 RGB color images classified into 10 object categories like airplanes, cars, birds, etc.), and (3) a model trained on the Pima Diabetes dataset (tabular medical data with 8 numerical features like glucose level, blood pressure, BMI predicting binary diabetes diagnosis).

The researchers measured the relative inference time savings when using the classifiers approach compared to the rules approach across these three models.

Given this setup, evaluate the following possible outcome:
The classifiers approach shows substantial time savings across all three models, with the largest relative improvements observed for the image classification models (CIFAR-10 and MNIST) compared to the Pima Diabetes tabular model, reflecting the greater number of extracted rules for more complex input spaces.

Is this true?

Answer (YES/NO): NO